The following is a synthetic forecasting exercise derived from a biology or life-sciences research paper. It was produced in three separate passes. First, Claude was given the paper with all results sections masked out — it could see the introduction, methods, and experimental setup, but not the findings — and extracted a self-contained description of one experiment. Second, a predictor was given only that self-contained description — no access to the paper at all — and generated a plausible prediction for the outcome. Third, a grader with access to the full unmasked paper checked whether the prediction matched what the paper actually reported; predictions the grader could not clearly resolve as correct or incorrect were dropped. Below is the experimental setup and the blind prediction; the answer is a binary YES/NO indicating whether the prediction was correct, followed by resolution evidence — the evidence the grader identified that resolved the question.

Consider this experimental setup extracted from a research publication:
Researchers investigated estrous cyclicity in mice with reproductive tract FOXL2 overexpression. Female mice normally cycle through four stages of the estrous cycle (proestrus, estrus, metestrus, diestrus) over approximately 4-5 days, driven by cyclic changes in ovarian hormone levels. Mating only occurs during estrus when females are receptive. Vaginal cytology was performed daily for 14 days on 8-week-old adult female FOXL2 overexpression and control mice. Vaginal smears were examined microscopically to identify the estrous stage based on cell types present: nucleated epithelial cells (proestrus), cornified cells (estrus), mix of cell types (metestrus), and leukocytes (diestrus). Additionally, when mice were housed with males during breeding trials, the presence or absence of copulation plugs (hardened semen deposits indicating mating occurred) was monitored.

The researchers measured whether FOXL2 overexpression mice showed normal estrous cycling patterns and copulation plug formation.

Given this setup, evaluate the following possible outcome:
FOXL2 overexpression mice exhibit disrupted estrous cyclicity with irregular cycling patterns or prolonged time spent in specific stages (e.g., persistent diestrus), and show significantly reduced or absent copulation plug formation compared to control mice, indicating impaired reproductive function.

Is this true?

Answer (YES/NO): YES